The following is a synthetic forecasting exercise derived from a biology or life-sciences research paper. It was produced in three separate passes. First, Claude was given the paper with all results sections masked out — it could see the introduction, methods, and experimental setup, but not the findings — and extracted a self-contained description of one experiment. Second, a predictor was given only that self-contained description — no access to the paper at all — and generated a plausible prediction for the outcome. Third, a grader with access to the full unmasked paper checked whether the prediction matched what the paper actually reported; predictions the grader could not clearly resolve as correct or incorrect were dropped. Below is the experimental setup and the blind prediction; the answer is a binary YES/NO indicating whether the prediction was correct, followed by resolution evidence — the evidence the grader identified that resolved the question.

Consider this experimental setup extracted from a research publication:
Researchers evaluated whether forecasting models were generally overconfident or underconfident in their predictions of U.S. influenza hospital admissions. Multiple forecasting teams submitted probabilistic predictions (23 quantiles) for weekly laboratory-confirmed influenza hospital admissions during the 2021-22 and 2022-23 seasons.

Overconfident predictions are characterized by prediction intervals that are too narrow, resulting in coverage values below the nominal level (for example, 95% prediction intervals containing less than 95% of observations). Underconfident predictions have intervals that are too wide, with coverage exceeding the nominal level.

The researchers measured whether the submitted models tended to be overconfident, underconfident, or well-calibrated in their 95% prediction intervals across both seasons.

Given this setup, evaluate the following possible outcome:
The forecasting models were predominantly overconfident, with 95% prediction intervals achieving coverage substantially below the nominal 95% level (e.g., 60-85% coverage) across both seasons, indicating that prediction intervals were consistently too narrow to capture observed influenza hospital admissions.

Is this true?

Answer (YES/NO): YES